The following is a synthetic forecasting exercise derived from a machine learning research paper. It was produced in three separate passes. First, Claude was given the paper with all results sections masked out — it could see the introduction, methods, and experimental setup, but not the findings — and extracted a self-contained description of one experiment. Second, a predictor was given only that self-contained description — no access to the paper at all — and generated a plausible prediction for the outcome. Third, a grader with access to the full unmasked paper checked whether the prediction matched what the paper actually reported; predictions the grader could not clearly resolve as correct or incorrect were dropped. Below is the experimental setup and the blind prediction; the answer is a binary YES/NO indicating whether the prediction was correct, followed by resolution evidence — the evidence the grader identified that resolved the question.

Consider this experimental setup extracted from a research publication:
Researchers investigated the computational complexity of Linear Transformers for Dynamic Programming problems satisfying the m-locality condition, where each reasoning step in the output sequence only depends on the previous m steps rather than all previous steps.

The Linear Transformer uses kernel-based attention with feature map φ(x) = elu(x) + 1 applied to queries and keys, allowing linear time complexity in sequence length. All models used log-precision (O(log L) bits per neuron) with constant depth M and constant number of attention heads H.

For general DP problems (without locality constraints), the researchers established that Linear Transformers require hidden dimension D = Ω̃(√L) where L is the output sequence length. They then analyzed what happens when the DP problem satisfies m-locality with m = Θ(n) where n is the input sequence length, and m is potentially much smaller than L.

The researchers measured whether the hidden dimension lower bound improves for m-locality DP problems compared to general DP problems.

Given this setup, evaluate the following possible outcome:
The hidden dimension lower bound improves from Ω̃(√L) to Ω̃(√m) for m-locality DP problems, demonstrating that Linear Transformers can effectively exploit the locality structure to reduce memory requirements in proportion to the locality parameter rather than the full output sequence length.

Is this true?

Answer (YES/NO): YES